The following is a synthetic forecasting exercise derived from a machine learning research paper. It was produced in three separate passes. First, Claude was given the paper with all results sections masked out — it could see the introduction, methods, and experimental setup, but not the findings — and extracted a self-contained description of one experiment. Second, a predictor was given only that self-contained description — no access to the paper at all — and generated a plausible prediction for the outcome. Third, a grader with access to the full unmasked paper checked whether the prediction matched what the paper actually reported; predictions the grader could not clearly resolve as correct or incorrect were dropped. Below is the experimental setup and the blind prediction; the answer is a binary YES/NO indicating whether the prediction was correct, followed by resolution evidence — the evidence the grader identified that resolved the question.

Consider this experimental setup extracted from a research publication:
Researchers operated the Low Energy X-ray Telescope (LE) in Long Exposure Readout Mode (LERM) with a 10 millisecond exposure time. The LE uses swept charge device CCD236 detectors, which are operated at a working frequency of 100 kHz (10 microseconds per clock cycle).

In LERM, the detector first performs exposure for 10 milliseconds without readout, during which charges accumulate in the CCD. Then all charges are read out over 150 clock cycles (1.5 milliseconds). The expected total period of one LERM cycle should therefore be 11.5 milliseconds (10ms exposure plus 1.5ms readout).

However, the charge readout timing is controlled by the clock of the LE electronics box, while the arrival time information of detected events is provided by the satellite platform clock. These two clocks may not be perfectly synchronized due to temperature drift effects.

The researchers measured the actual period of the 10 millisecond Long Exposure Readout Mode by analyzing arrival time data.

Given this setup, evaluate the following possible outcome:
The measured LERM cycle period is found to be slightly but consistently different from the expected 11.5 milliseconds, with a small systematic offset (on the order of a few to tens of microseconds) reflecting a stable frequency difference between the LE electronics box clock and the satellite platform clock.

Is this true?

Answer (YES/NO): NO